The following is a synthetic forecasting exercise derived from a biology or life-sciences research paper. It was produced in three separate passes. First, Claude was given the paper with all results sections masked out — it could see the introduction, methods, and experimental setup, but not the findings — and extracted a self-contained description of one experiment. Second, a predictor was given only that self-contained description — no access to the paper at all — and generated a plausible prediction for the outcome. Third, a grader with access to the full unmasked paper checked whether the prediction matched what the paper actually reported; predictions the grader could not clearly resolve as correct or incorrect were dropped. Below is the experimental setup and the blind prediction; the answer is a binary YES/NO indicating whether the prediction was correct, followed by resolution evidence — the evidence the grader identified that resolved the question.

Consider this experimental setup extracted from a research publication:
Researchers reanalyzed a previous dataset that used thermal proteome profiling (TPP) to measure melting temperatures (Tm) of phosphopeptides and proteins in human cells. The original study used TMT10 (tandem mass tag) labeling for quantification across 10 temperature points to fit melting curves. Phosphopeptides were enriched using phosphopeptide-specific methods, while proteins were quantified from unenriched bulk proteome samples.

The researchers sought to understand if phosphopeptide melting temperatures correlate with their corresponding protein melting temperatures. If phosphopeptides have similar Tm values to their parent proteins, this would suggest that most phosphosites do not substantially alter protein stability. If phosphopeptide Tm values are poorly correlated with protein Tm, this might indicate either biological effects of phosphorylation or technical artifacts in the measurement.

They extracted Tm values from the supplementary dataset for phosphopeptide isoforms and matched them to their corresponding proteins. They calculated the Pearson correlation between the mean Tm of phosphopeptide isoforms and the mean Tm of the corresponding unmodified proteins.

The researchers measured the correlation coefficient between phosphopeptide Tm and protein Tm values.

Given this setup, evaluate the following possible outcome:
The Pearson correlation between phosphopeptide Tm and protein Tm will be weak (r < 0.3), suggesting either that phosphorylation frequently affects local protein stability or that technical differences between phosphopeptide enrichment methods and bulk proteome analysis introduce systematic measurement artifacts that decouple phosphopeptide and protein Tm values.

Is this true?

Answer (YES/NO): NO